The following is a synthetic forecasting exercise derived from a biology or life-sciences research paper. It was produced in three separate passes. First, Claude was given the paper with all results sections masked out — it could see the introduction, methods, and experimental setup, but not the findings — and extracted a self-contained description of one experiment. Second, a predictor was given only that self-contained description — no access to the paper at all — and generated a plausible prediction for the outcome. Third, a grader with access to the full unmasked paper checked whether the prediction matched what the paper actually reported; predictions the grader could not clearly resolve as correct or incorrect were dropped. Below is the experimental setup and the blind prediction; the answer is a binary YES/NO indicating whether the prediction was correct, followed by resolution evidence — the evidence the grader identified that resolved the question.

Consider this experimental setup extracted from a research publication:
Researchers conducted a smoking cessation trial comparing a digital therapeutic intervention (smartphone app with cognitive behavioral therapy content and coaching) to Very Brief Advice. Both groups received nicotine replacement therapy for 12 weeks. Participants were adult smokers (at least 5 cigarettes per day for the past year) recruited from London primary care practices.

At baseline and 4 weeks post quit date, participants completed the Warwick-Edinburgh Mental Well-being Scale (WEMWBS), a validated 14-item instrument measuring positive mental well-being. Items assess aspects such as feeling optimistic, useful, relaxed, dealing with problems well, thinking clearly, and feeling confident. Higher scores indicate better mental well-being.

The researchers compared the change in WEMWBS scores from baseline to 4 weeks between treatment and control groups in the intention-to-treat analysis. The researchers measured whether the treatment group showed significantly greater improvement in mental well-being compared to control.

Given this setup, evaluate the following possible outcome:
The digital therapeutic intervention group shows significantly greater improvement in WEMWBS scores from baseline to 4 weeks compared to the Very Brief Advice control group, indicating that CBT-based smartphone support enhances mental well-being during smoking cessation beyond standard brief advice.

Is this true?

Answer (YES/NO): NO